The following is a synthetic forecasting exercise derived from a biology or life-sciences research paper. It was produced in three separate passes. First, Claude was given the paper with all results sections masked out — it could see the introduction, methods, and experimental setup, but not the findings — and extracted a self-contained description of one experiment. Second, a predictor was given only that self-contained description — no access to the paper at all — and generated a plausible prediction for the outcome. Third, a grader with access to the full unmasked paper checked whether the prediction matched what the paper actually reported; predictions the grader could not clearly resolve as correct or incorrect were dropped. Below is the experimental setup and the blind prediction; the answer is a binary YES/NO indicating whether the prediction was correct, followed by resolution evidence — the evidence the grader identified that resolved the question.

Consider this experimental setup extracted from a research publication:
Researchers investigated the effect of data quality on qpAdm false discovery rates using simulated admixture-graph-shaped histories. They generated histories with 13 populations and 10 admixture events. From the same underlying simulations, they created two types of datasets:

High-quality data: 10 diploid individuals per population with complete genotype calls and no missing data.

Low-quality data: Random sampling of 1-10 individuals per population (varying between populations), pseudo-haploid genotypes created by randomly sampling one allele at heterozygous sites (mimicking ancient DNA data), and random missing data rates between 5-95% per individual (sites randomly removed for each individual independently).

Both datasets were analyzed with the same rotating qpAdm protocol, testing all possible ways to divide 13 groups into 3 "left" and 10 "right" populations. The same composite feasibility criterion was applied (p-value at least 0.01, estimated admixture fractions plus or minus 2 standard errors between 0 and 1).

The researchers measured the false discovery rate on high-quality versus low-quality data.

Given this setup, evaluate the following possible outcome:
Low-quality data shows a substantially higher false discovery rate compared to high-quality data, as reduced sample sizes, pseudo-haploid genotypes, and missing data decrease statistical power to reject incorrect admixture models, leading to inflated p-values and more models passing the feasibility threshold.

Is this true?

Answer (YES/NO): NO